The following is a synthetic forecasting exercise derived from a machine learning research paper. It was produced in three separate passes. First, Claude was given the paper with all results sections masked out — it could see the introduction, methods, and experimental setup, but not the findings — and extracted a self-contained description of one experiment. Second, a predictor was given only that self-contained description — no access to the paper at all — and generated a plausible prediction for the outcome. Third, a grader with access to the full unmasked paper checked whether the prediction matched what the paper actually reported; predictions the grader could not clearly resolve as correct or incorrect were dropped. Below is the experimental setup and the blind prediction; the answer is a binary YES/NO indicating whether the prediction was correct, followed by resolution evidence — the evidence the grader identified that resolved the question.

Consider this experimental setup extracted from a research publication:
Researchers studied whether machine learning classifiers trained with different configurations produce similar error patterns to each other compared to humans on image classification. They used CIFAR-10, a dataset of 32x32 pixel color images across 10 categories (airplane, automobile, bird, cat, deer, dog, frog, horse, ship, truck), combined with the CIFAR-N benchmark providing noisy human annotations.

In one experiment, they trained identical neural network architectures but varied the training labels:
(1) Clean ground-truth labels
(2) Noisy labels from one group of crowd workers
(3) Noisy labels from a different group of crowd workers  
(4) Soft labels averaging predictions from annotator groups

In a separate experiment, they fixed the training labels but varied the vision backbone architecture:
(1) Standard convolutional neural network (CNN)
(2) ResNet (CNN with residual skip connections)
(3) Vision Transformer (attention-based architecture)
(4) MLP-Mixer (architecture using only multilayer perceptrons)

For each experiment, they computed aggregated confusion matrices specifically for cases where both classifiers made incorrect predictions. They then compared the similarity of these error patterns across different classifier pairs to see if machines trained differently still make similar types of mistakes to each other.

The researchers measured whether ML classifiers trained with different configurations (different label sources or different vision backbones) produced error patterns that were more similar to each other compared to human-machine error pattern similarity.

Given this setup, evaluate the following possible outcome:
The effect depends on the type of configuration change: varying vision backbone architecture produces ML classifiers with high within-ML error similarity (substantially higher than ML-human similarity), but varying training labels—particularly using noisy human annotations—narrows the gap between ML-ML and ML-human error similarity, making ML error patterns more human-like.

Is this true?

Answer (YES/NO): NO